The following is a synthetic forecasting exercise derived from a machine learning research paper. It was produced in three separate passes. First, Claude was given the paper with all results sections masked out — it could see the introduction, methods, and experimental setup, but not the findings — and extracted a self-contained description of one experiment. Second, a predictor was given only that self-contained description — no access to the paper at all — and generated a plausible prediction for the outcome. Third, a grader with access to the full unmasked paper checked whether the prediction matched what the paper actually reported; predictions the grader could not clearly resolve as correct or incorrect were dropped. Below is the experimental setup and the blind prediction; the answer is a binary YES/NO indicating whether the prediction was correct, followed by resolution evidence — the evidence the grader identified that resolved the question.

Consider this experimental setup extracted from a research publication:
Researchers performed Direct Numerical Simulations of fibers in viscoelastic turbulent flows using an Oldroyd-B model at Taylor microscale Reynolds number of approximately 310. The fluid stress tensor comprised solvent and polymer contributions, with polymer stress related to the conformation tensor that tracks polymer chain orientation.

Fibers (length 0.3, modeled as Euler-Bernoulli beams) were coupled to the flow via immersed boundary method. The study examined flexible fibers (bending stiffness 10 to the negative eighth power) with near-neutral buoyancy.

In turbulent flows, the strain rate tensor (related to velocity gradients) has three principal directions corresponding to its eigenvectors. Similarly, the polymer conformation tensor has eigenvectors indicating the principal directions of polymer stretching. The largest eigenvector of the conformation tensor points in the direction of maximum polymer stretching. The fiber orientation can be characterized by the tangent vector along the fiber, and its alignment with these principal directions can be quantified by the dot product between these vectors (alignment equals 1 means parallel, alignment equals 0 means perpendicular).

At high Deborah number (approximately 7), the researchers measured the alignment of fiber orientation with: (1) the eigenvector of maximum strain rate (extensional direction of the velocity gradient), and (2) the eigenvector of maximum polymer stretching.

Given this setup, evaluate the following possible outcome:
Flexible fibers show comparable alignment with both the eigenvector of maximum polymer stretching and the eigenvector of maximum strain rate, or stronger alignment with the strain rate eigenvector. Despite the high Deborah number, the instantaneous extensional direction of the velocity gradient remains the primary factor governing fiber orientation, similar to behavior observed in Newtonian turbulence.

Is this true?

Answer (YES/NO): NO